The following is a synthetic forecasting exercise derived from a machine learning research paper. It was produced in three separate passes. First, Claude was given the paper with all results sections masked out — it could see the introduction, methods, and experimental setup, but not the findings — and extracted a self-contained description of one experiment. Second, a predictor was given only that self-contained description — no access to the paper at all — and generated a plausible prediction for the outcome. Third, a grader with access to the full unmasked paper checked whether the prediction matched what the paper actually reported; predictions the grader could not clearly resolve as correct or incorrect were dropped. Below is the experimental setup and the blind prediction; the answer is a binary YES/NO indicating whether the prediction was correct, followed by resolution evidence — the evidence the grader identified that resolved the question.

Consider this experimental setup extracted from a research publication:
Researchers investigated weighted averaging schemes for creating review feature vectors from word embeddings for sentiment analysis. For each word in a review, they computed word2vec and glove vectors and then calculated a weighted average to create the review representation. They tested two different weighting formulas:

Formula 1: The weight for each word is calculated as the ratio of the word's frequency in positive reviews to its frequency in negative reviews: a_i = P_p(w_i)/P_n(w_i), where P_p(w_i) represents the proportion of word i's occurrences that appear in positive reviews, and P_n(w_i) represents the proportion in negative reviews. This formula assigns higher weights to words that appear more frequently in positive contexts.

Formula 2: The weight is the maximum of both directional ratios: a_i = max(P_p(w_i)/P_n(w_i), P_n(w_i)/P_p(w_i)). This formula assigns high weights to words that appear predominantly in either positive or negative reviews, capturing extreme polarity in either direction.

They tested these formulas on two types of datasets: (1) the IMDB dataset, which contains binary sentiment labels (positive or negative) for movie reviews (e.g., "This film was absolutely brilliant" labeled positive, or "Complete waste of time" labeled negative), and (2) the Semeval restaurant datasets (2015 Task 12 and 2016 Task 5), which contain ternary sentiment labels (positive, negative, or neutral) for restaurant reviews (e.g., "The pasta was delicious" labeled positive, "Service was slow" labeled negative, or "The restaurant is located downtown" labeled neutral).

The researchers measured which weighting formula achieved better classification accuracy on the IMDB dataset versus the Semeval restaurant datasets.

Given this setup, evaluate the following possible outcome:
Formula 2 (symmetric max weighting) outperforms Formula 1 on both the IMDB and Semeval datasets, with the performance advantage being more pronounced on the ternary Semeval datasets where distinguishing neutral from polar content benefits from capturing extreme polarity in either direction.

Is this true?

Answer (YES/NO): NO